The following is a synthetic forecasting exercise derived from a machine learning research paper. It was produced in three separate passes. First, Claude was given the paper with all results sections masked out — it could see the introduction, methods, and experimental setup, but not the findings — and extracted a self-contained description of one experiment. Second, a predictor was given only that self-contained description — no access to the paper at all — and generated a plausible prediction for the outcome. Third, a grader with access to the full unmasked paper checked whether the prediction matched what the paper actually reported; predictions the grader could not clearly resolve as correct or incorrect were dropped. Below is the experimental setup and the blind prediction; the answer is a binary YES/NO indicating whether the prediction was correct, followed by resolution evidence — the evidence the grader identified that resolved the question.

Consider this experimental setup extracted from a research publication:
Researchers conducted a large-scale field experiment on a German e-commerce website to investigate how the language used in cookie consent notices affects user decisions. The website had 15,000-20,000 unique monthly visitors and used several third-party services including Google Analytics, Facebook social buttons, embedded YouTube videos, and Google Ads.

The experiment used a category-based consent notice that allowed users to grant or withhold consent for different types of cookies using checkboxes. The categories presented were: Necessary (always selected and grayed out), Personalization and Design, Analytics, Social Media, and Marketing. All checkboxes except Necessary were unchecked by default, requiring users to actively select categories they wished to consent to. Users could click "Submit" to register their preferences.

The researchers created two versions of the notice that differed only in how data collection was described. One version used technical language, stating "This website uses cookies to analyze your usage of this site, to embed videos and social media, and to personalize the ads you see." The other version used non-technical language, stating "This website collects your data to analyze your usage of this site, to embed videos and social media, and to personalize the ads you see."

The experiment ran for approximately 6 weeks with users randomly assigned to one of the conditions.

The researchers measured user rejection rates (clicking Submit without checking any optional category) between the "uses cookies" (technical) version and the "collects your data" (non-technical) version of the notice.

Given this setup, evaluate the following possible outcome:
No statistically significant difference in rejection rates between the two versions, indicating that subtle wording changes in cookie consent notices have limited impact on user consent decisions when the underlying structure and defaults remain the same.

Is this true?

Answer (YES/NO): NO